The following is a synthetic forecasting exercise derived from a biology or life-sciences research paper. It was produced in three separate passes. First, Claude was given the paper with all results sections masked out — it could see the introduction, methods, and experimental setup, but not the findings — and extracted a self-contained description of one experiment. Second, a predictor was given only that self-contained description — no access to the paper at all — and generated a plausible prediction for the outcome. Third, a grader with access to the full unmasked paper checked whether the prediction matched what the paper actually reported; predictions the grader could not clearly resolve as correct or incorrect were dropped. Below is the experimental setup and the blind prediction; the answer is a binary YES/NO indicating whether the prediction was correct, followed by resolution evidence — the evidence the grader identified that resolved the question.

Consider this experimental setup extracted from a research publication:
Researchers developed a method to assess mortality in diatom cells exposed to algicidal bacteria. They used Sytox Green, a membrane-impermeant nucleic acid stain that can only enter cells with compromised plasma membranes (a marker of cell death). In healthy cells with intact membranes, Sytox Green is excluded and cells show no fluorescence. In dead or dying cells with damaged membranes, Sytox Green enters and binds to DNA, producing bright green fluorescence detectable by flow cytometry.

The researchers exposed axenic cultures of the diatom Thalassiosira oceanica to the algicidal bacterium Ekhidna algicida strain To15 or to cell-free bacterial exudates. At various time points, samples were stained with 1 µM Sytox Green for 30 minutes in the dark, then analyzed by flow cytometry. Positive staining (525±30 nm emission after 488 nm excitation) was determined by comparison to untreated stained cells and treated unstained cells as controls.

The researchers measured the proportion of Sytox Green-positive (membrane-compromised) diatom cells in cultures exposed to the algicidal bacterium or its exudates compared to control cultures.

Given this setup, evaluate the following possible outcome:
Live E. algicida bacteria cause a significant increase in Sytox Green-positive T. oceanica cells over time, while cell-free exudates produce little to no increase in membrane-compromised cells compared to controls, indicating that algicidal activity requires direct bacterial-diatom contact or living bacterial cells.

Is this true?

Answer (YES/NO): NO